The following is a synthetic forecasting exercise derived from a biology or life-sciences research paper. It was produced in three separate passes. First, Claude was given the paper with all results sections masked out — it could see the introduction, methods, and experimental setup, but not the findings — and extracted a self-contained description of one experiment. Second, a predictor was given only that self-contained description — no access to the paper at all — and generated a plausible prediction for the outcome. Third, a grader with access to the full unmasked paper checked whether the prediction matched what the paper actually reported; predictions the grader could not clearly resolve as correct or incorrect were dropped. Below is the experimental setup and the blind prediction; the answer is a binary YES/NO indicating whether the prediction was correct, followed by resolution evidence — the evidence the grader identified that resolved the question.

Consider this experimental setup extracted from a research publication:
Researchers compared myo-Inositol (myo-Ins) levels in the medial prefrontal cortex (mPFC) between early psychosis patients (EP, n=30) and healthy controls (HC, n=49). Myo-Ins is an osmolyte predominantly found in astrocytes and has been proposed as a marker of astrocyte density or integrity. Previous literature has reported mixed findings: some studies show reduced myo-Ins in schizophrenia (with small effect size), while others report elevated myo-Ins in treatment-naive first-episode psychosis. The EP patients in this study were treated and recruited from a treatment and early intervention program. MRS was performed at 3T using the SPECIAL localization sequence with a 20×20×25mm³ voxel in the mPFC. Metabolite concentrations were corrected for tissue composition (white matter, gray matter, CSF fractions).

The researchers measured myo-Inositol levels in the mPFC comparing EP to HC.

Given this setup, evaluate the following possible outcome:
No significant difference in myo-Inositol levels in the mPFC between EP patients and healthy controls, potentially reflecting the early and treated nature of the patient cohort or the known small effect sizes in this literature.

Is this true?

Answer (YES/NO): YES